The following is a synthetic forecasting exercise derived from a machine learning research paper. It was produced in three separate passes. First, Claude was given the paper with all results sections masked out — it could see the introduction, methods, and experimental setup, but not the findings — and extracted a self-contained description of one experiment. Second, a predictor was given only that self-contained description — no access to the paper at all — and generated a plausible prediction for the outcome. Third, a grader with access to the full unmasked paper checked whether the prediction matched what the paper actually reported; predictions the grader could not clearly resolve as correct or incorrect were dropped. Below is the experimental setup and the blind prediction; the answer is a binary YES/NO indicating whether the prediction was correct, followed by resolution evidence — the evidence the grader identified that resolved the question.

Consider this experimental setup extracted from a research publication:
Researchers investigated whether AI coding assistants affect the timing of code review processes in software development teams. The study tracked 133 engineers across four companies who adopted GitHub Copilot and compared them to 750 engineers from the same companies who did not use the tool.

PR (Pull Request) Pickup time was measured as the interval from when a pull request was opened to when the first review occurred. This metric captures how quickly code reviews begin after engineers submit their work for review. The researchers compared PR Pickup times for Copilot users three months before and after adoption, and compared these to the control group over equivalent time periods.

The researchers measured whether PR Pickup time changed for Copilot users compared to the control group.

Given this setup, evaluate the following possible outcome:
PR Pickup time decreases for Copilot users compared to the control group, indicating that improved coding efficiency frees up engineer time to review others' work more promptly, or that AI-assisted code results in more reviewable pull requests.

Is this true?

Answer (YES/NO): NO